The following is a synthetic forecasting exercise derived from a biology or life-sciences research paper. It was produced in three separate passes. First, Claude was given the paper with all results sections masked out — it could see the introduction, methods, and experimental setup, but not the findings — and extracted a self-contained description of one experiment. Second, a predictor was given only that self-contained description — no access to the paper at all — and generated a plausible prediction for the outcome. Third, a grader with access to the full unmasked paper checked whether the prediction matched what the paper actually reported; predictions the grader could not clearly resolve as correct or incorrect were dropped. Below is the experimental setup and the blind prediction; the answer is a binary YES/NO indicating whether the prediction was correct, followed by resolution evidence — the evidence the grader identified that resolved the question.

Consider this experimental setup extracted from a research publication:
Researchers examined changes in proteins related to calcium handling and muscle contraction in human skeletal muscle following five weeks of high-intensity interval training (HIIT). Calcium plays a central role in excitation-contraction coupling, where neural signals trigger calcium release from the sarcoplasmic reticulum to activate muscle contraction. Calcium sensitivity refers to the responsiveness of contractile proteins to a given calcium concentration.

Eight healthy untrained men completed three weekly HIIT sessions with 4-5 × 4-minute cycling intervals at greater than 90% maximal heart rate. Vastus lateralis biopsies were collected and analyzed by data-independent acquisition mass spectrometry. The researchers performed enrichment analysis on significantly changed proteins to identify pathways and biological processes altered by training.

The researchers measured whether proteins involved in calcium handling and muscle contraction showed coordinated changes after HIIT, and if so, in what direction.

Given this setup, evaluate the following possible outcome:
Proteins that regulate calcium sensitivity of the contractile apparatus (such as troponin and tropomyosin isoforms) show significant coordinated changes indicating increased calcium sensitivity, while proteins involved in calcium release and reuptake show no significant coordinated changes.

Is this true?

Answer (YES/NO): NO